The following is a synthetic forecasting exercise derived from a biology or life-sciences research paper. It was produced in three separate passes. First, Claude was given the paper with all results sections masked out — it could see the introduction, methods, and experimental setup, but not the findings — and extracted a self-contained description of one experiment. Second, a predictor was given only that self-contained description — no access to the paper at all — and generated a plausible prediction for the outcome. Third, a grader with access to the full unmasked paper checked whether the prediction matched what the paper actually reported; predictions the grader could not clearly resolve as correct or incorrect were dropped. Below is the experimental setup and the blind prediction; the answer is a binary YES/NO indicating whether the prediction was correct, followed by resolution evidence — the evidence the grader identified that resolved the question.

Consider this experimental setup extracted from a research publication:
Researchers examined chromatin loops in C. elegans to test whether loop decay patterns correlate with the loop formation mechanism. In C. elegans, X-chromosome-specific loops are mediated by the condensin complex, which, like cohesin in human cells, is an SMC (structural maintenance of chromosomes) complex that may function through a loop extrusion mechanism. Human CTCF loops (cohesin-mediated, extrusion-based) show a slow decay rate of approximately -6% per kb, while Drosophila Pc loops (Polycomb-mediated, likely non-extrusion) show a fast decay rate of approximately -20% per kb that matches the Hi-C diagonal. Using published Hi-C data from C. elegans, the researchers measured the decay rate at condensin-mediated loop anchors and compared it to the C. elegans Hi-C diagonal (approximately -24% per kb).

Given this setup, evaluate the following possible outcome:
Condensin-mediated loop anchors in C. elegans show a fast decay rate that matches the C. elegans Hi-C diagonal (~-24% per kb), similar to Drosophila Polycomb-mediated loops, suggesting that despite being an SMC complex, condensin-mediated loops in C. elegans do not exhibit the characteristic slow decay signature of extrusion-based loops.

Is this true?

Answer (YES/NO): NO